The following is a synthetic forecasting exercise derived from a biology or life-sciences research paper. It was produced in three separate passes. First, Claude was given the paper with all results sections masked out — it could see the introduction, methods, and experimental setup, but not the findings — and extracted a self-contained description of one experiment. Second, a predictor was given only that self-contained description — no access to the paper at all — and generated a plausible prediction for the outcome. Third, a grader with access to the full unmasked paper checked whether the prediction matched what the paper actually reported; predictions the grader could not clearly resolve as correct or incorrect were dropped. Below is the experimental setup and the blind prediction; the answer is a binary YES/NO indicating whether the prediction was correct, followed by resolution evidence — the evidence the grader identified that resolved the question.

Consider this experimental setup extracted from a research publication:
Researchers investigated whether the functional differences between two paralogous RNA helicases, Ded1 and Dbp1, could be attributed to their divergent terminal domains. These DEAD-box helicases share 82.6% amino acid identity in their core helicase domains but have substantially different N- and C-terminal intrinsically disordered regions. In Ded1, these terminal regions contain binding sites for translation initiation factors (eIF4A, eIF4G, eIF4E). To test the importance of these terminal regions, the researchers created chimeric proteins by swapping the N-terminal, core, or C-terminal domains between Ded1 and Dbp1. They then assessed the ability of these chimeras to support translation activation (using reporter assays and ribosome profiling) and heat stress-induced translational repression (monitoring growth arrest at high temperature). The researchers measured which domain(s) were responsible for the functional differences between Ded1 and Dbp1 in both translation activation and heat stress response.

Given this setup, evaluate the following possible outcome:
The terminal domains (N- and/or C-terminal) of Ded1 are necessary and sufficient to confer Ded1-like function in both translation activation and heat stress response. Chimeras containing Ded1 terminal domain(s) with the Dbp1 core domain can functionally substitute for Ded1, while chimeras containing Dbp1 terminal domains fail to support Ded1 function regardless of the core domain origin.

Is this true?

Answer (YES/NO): NO